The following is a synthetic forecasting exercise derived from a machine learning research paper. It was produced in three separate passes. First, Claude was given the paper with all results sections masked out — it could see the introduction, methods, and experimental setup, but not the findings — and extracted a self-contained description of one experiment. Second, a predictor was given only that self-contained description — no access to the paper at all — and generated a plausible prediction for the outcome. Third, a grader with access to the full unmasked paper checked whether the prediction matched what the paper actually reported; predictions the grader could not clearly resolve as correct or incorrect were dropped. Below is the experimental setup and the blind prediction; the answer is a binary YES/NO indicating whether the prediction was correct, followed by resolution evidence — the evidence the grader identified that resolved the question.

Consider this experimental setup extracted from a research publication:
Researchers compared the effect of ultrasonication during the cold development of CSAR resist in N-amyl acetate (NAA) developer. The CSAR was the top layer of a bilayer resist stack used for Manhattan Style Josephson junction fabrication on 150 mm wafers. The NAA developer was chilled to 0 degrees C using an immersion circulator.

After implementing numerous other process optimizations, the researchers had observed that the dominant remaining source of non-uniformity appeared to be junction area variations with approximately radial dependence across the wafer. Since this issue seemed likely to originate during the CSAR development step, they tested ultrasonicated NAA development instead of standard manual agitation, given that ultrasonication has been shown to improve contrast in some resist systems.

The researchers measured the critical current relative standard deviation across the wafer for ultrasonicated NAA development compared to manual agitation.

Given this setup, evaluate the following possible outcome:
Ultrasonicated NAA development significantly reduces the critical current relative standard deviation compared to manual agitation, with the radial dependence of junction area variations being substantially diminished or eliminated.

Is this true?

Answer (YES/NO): NO